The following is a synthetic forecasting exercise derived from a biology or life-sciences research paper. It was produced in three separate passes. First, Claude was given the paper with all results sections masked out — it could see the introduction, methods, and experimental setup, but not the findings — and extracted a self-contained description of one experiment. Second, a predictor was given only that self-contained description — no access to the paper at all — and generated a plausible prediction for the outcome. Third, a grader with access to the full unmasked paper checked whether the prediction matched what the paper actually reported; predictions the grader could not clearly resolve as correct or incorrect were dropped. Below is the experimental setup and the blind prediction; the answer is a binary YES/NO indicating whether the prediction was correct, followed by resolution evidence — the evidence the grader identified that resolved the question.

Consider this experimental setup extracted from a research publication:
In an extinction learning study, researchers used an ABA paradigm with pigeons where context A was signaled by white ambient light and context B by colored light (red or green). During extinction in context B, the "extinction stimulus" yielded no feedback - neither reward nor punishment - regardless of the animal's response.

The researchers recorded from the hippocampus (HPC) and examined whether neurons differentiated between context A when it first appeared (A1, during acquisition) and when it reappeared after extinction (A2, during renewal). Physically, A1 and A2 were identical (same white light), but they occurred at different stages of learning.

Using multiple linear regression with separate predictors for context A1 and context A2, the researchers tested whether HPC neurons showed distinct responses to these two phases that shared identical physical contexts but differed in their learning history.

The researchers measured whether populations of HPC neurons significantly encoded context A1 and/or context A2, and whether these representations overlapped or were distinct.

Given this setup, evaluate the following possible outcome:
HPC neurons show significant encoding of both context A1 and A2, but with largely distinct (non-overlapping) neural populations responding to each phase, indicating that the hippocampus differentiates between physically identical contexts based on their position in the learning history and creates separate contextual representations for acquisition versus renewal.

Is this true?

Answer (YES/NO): NO